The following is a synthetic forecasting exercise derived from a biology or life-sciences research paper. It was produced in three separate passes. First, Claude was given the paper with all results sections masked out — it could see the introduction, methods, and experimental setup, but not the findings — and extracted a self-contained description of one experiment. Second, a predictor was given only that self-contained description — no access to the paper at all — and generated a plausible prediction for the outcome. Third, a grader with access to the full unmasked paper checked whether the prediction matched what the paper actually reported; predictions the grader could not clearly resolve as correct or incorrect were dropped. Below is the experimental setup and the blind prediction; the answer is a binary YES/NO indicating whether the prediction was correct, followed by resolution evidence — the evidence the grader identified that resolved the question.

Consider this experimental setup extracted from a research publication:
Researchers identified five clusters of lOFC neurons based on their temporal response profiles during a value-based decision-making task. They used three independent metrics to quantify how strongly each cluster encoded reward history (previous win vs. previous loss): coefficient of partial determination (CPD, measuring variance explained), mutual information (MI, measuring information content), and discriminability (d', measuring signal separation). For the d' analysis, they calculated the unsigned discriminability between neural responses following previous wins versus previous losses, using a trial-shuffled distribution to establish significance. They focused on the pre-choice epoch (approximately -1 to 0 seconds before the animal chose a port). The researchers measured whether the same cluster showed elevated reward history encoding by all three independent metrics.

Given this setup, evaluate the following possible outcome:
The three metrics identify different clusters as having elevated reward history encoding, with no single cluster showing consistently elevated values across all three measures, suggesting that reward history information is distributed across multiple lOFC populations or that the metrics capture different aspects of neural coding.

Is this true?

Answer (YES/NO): NO